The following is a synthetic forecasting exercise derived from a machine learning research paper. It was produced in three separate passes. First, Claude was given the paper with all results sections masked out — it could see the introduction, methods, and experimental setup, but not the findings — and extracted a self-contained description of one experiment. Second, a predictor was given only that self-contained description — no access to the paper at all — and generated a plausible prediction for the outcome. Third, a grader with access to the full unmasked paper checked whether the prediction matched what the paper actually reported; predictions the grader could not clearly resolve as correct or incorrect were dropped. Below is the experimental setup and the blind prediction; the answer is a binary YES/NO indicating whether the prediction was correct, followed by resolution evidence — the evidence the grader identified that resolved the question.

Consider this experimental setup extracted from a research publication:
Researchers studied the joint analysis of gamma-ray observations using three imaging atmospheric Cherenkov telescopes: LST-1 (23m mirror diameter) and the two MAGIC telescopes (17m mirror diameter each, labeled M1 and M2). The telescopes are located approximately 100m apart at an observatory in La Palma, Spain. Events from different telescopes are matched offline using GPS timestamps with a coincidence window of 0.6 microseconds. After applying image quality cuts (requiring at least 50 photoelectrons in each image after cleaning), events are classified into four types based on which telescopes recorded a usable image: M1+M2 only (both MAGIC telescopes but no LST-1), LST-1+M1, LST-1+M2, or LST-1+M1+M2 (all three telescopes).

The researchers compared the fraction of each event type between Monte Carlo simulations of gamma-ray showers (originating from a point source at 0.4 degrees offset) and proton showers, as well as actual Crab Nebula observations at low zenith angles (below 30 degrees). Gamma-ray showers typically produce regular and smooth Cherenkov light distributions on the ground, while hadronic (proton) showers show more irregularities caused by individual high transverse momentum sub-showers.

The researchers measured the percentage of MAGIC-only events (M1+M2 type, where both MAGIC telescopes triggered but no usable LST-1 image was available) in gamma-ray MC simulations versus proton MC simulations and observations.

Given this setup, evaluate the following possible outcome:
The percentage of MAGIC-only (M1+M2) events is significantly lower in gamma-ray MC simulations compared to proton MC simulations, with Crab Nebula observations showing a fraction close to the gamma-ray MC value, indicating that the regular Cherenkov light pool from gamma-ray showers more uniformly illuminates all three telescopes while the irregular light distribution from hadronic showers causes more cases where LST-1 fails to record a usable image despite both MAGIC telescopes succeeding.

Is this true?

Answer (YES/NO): NO